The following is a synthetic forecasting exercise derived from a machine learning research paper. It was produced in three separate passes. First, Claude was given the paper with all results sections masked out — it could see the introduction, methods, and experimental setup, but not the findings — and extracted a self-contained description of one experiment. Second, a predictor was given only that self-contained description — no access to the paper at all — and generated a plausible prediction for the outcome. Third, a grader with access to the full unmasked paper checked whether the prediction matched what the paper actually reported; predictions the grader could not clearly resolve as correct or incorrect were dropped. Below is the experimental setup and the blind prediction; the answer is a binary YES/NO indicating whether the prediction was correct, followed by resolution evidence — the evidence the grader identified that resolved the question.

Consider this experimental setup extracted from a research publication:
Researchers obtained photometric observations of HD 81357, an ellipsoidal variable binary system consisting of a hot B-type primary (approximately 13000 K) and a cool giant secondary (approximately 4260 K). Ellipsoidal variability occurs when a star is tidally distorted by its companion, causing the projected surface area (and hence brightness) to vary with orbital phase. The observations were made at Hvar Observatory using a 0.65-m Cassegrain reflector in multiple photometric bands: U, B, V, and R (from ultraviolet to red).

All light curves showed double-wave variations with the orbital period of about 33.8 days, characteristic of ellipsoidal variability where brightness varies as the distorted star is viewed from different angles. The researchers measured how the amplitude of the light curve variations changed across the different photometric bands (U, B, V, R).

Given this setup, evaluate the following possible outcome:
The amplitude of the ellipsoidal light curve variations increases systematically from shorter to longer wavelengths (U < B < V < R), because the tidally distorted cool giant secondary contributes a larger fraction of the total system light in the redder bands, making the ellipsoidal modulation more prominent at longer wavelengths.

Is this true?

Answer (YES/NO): YES